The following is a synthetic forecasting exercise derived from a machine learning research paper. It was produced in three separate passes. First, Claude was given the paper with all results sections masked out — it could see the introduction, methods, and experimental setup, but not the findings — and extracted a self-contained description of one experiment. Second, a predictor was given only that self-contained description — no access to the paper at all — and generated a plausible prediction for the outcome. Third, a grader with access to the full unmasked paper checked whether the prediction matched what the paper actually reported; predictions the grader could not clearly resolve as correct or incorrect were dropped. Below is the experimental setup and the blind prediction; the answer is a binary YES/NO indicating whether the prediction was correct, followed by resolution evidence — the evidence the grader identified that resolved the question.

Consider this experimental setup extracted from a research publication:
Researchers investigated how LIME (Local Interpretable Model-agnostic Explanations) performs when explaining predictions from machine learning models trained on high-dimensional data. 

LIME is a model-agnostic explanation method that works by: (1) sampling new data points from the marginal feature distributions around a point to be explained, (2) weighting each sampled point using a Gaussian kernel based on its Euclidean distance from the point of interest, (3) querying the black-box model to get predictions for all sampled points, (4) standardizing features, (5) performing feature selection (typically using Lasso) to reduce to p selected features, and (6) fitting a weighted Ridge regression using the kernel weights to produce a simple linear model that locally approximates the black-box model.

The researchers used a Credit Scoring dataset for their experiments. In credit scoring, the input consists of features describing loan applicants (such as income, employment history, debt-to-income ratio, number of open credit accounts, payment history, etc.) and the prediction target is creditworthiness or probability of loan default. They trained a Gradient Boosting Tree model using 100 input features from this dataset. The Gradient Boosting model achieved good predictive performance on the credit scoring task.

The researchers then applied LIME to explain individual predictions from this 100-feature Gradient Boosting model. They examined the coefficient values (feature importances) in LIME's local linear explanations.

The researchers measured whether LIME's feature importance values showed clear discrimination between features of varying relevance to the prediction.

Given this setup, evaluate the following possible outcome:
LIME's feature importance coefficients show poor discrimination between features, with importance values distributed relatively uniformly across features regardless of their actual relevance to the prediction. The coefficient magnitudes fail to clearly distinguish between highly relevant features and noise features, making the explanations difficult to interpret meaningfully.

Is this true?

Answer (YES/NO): YES